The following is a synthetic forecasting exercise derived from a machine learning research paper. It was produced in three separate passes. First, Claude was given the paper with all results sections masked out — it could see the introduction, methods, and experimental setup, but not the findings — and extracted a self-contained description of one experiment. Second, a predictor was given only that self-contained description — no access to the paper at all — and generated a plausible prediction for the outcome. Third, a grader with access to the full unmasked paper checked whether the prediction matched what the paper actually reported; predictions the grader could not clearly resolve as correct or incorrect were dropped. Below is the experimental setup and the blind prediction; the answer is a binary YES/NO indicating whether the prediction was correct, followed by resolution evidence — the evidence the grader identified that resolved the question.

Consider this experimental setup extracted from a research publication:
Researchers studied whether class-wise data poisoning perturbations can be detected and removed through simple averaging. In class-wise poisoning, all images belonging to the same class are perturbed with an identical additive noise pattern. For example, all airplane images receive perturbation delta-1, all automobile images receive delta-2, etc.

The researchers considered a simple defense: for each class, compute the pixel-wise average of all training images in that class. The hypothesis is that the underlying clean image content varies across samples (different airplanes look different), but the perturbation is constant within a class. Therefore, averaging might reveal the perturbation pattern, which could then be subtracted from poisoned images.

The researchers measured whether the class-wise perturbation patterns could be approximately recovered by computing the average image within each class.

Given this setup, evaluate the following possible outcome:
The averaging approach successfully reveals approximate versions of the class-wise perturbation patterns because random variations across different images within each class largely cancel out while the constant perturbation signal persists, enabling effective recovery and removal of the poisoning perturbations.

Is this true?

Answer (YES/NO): YES